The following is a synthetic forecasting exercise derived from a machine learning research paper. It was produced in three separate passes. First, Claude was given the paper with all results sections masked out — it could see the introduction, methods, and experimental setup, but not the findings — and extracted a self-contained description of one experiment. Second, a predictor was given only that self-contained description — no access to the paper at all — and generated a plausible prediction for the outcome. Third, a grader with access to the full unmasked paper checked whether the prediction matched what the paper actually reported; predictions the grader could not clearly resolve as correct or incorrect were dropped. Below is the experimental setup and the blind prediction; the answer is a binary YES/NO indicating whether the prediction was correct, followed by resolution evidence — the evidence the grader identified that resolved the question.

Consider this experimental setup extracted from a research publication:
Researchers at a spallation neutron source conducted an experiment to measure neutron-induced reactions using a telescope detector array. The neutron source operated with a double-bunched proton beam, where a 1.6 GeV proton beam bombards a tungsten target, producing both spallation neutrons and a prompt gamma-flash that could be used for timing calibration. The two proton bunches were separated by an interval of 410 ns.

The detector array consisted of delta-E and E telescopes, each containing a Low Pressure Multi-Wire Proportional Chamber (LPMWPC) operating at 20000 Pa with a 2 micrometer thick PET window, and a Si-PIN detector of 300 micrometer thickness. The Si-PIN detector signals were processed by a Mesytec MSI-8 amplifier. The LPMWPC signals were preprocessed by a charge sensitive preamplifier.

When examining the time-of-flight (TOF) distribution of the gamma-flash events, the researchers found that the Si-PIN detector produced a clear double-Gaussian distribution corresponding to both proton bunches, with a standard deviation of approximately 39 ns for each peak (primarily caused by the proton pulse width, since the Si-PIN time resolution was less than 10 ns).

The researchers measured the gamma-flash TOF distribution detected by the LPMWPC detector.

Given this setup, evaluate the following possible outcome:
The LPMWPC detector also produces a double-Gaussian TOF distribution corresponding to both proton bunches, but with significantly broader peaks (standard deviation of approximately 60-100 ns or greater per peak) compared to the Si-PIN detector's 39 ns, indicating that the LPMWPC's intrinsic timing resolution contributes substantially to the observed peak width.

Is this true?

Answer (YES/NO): NO